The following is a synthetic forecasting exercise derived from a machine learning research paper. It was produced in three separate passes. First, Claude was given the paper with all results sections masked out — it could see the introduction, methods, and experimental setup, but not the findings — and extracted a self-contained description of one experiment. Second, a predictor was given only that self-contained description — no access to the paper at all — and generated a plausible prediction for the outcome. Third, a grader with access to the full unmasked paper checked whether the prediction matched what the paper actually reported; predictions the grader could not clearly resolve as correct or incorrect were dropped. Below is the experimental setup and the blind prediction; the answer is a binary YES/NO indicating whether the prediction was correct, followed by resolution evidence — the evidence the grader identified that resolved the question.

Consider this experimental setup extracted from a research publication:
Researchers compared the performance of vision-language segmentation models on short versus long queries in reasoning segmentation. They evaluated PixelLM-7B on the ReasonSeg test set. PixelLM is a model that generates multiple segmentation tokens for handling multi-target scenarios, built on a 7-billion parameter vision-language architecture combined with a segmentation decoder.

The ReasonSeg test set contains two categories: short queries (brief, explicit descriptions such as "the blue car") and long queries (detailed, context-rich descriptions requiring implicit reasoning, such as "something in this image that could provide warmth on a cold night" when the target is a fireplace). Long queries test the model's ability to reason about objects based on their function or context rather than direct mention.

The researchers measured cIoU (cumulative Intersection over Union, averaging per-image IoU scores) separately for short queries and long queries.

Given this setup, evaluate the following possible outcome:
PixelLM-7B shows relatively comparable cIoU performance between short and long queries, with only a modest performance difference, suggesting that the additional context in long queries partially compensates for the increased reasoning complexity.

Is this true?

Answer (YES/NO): NO